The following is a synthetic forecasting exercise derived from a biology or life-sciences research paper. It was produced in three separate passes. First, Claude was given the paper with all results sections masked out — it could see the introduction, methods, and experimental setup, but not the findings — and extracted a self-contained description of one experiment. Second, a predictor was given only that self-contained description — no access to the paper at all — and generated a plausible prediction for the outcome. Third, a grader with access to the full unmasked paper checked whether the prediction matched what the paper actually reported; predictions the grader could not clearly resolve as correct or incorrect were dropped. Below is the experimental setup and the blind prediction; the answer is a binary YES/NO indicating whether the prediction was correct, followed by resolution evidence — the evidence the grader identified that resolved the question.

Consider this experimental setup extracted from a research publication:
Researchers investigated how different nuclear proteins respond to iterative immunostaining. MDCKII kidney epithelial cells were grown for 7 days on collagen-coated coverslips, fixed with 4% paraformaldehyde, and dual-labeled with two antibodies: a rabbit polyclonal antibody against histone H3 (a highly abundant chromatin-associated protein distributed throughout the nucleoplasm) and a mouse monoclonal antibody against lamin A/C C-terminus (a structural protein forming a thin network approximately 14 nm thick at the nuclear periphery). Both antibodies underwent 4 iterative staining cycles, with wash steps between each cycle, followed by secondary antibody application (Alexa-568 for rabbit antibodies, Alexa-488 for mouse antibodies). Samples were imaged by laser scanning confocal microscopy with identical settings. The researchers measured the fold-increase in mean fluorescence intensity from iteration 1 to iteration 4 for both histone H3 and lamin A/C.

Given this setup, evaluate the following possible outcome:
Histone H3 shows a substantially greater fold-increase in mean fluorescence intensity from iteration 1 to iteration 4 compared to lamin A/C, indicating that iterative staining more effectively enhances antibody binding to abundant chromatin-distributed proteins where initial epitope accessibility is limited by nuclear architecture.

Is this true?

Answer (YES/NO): YES